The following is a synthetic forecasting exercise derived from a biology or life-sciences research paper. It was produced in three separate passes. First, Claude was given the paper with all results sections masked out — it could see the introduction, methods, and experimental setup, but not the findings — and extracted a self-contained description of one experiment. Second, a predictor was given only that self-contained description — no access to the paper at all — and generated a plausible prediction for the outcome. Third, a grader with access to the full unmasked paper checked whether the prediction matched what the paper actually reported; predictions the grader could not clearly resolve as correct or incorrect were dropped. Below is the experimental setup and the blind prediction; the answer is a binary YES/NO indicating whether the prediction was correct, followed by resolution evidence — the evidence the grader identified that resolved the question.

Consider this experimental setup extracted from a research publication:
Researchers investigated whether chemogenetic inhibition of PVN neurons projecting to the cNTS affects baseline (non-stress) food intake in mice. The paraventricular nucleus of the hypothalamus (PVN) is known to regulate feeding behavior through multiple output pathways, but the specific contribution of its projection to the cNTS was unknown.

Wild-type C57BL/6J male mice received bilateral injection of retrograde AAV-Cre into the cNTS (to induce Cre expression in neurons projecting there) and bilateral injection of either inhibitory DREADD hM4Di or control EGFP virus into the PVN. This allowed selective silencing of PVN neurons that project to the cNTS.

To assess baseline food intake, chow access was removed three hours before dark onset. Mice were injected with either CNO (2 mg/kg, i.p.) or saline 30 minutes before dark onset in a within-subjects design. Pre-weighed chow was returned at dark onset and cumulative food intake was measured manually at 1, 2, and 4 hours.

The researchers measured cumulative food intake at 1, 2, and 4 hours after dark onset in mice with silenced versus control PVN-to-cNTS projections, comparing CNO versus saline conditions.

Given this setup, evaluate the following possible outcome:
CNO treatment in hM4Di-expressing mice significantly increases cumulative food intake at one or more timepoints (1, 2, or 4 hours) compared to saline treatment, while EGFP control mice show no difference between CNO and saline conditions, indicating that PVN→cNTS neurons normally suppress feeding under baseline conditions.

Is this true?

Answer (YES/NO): YES